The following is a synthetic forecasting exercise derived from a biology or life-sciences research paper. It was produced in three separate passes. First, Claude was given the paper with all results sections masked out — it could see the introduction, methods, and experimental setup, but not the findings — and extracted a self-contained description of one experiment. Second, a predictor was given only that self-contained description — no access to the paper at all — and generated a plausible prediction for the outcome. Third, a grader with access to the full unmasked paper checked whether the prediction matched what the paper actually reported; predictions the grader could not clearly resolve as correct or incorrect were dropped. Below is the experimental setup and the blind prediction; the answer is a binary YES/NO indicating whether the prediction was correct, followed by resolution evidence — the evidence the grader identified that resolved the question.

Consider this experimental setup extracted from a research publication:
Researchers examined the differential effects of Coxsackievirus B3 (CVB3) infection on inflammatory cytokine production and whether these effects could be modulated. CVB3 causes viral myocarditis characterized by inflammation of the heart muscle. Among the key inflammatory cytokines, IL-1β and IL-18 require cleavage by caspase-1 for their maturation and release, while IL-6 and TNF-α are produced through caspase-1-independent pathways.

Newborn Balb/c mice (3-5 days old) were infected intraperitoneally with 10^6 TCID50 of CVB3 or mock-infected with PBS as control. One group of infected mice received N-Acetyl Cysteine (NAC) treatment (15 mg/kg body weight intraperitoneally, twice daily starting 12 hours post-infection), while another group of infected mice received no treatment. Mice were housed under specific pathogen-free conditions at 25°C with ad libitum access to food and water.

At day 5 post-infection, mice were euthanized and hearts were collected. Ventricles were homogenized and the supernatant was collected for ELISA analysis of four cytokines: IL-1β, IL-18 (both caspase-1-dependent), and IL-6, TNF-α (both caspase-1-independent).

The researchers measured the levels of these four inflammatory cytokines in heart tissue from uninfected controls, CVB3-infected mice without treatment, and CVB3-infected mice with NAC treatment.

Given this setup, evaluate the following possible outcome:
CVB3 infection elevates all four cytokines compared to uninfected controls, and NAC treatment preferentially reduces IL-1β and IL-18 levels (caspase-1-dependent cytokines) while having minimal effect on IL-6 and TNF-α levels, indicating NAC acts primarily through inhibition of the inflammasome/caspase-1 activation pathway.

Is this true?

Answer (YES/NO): NO